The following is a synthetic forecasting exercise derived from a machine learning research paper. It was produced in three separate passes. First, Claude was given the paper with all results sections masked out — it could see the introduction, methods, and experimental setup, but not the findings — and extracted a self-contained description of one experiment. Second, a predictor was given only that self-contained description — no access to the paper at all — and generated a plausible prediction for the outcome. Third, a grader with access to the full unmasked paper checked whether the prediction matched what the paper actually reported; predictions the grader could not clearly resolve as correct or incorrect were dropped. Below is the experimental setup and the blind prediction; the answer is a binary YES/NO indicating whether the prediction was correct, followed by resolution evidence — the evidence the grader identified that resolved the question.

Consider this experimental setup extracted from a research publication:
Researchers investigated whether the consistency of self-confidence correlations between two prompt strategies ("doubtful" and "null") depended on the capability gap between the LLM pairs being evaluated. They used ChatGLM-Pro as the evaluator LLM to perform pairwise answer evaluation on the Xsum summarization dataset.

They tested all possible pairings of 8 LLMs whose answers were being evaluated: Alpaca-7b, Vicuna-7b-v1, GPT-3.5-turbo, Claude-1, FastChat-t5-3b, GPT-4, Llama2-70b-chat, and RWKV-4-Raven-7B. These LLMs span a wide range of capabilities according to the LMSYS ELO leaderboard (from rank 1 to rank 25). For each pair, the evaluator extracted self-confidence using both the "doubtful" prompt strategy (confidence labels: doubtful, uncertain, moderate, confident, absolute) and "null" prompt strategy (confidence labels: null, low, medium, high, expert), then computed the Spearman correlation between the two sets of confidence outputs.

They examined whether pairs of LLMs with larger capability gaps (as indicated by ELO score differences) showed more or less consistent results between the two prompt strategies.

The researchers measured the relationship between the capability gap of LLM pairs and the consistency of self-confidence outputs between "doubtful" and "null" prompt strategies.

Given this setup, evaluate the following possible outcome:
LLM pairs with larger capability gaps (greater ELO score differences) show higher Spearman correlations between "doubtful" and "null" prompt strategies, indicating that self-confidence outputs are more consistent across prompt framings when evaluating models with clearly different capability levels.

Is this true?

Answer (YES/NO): NO